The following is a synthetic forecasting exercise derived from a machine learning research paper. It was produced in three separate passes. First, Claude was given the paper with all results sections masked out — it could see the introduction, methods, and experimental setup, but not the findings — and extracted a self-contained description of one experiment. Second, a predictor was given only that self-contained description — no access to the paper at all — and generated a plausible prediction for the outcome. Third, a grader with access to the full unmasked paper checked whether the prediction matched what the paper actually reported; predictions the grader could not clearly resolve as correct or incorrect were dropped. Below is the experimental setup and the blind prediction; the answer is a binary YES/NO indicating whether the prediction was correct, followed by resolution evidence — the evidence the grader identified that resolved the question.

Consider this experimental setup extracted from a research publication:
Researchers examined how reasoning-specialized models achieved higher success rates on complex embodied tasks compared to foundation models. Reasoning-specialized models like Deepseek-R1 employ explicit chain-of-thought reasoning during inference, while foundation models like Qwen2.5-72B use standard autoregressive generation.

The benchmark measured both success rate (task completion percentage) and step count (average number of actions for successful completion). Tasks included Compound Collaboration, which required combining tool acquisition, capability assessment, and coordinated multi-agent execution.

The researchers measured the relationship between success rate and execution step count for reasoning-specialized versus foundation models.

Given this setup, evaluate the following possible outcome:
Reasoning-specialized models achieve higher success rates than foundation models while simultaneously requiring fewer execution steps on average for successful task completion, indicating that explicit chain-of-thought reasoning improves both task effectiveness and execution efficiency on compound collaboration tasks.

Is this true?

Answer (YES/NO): NO